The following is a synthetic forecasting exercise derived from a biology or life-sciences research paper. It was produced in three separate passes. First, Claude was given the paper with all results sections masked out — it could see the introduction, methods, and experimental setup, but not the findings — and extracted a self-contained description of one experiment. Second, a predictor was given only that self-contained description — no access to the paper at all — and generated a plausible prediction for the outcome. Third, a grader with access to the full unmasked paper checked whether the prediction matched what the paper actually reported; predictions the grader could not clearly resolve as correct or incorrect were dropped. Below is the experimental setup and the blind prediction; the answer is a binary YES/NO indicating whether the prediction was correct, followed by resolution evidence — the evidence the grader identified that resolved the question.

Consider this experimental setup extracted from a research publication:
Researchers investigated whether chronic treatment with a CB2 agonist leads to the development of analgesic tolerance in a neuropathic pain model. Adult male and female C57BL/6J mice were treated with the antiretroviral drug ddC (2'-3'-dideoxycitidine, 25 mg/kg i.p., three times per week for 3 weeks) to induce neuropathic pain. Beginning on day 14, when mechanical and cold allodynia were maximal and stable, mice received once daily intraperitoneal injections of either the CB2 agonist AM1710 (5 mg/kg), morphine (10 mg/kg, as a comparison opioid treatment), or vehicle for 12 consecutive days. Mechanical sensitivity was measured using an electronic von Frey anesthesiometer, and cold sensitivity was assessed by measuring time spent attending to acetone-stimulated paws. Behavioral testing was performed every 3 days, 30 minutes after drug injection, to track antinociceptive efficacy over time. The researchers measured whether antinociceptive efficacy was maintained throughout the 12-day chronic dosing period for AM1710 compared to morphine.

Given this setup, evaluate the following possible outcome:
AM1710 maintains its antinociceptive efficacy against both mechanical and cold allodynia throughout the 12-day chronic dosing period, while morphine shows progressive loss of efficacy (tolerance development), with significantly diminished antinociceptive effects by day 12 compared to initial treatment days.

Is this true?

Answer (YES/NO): YES